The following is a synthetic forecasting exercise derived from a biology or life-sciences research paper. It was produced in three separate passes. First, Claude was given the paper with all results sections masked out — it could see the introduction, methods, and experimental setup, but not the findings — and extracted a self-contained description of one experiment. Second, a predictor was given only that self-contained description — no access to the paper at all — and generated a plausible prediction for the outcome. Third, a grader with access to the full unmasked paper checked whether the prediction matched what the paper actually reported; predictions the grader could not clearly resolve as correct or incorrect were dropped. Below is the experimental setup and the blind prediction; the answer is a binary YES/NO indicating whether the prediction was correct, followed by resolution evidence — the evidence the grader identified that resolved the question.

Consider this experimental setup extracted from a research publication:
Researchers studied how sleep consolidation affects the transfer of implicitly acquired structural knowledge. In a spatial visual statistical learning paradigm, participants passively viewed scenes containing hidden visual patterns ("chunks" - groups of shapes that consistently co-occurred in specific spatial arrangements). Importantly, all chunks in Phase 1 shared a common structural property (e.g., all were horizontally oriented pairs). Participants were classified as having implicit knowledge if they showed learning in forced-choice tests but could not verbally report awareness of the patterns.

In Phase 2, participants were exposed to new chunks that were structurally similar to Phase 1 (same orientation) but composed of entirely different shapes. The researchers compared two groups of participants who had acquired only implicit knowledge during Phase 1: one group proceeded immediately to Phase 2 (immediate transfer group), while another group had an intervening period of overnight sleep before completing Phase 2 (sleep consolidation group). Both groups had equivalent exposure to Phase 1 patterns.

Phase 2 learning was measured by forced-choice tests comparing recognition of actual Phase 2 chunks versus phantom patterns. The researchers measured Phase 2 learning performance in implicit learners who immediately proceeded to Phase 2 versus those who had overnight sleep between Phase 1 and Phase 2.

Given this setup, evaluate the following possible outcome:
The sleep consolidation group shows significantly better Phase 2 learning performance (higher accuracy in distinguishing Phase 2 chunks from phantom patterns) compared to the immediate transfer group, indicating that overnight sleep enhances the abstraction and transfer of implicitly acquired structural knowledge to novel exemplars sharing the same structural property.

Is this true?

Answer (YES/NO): YES